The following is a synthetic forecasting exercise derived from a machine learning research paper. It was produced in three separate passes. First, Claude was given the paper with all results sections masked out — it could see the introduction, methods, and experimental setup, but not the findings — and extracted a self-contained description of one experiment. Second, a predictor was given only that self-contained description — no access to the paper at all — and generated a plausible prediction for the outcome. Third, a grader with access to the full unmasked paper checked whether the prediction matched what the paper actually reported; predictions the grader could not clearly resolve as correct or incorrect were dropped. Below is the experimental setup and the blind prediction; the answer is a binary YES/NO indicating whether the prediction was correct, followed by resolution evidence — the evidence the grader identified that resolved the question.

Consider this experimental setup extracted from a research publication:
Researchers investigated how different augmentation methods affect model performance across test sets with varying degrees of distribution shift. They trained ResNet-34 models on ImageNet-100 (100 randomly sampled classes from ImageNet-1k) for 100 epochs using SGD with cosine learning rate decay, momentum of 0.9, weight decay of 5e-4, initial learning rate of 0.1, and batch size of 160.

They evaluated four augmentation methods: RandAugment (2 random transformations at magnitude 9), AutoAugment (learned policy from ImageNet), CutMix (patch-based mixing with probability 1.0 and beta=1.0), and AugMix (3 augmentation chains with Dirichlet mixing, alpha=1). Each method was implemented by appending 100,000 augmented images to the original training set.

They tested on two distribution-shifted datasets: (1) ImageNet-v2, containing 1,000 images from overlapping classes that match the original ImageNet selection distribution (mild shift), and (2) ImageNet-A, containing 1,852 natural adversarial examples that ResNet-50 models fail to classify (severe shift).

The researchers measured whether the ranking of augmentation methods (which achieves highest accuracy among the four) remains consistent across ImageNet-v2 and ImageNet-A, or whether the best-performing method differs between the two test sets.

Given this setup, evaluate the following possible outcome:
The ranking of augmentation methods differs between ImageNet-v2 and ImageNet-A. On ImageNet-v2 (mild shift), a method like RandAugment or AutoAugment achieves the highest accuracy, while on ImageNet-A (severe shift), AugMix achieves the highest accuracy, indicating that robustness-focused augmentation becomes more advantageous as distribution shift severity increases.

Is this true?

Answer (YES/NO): NO